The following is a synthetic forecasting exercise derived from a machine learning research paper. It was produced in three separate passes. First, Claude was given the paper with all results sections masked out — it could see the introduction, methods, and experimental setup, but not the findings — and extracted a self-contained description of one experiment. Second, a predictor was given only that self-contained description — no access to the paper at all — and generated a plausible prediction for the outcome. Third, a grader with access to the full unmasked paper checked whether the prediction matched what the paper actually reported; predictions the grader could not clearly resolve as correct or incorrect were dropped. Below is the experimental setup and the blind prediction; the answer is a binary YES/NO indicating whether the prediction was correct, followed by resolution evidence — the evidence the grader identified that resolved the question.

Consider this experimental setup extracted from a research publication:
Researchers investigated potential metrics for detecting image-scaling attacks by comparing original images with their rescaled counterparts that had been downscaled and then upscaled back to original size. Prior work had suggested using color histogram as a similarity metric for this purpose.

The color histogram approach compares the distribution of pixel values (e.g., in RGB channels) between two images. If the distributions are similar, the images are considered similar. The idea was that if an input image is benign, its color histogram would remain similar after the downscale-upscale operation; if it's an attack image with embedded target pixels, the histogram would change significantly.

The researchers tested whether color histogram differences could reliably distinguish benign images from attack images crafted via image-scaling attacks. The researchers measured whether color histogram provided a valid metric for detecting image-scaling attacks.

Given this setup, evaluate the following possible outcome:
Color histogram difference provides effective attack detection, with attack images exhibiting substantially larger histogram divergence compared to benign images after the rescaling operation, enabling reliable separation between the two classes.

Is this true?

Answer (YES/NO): NO